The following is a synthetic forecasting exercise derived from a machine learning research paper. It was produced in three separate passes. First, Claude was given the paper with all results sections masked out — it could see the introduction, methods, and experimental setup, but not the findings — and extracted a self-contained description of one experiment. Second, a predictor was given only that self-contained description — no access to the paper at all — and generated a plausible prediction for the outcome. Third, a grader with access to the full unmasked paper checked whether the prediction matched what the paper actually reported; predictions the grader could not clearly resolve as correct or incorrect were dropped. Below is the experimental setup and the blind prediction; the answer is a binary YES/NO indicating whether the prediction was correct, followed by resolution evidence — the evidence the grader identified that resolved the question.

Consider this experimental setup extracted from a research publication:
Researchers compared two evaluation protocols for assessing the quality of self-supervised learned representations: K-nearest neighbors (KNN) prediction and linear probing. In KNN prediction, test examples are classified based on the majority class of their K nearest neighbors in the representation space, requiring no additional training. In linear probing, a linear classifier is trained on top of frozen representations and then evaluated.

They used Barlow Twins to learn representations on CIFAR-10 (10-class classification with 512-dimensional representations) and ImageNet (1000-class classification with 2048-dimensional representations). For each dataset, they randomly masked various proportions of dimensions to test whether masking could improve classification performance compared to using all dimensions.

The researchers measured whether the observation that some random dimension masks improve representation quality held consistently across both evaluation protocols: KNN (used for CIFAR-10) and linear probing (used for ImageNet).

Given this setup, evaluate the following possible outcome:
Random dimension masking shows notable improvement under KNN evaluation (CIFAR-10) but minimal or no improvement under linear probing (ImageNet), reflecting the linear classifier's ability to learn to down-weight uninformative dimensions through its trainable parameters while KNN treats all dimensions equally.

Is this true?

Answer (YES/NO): NO